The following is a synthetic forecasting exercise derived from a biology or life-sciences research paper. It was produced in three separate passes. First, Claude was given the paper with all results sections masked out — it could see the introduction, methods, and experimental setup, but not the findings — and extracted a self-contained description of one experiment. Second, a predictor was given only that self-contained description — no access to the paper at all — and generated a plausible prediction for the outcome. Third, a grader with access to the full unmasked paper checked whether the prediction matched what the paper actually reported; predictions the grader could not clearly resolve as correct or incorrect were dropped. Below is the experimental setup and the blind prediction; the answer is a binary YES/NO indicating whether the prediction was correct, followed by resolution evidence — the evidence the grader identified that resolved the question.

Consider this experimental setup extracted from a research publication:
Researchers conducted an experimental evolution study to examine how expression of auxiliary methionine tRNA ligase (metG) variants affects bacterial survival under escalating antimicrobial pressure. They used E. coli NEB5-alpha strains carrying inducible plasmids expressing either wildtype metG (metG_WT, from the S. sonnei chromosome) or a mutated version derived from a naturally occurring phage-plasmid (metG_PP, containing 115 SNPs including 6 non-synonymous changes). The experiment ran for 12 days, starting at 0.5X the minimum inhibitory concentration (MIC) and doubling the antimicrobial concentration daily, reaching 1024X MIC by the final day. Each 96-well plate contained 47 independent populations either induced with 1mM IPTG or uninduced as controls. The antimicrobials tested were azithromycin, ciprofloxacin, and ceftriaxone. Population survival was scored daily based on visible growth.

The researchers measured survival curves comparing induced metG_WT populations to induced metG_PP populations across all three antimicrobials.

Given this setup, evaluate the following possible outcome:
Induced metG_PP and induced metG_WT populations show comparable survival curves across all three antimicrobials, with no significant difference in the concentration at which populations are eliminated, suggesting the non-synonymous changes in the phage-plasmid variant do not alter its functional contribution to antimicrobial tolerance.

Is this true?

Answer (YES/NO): NO